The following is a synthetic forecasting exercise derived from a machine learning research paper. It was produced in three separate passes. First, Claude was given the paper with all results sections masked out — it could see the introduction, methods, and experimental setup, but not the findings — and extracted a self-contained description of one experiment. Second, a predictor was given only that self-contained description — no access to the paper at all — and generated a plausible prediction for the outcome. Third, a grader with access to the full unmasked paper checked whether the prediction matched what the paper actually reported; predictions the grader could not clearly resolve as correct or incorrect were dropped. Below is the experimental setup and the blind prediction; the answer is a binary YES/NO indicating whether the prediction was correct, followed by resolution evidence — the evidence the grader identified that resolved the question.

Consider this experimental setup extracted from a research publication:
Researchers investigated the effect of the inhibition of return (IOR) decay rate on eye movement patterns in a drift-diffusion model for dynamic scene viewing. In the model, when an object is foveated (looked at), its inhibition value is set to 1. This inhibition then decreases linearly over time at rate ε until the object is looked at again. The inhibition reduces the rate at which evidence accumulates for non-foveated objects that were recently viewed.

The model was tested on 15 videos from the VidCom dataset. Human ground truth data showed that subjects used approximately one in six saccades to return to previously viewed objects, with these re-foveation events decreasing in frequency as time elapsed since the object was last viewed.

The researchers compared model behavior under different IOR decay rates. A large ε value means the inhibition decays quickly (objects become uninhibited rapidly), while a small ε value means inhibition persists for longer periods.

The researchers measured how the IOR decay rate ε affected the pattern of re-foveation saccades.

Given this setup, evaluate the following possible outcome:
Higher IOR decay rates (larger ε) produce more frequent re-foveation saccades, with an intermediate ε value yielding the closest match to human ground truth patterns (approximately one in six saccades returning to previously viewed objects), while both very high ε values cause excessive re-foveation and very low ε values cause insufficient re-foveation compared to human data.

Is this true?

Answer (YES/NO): YES